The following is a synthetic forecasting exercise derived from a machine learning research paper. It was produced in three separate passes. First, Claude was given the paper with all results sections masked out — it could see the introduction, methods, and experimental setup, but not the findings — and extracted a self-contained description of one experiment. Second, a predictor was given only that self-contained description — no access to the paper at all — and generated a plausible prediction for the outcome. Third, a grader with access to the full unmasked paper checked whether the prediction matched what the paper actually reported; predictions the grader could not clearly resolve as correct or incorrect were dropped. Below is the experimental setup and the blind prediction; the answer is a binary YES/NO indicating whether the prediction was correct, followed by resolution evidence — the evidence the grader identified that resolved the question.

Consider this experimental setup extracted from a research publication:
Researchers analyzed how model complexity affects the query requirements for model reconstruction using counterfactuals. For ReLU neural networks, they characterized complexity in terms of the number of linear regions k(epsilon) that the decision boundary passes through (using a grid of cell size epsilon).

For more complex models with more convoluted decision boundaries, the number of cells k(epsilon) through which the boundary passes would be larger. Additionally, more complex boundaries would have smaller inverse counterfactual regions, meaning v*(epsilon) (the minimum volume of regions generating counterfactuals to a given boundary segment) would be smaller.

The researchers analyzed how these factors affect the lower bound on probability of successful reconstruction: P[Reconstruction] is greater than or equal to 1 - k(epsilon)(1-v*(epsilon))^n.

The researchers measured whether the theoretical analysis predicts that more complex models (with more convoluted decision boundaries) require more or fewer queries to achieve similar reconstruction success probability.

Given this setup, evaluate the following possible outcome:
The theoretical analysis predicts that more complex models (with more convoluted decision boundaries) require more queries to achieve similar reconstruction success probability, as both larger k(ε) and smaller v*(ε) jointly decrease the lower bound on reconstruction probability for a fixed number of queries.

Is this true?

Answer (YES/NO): YES